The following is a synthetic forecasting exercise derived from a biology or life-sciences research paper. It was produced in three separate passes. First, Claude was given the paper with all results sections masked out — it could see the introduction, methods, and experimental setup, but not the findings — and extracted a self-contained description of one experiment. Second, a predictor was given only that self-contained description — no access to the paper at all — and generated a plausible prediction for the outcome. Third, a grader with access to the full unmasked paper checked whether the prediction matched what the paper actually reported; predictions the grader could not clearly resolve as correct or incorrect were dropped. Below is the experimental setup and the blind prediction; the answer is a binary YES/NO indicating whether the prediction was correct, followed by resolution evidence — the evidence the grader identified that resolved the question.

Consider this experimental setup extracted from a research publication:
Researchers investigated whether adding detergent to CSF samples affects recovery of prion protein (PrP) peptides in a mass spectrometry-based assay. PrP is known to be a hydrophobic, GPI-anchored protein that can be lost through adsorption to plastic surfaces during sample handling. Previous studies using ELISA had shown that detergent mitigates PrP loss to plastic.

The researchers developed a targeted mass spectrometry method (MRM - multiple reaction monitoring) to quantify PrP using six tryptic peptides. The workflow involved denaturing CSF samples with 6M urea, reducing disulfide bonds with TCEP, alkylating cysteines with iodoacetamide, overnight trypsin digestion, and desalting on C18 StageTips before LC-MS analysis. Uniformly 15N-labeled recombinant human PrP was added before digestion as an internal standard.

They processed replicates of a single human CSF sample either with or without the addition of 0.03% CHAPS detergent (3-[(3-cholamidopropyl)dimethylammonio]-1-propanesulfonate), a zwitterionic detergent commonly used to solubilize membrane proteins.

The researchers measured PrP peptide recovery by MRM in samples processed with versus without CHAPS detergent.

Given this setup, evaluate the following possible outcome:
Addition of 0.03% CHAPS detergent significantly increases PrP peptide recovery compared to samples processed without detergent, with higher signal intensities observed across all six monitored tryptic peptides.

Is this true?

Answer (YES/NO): YES